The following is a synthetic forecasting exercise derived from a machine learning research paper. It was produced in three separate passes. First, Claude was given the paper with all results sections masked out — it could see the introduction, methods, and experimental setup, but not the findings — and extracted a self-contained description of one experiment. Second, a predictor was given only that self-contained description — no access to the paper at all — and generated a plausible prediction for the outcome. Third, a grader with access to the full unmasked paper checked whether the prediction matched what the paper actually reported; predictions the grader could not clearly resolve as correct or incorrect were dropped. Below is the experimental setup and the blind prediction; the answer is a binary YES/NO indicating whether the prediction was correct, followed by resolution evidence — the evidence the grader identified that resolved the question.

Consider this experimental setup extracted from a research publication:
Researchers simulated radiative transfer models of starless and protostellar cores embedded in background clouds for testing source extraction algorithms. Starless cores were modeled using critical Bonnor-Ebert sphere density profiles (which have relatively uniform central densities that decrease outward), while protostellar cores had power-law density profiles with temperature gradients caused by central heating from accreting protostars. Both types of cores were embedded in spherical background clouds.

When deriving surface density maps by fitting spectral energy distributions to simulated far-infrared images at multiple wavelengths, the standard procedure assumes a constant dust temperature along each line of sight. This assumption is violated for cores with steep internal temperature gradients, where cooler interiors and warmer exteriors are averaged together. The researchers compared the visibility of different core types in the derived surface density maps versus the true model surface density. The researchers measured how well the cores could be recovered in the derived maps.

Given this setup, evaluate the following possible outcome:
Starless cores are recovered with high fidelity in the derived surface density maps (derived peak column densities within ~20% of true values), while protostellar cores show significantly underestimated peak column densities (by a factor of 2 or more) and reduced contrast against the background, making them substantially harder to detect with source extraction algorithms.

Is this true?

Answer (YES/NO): NO